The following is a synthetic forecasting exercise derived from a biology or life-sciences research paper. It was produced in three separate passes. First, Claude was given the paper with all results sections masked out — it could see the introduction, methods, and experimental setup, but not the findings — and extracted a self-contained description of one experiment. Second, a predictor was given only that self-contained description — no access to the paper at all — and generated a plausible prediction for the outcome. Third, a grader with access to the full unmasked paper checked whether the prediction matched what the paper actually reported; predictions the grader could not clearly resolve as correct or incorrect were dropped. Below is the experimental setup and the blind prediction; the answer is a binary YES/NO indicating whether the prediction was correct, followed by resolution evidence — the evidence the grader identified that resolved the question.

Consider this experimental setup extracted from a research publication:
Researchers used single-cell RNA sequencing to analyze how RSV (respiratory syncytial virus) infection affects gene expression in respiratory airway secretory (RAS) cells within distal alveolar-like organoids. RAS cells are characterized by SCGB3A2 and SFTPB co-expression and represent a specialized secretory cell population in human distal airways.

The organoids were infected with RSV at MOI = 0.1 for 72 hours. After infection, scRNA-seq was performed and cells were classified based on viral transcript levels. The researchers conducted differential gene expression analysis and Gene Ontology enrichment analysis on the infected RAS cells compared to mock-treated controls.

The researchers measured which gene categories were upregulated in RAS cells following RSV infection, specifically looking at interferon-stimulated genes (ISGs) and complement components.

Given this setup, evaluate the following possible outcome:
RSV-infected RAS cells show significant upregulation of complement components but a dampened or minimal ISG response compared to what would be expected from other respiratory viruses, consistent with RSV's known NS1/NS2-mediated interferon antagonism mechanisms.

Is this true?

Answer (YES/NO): NO